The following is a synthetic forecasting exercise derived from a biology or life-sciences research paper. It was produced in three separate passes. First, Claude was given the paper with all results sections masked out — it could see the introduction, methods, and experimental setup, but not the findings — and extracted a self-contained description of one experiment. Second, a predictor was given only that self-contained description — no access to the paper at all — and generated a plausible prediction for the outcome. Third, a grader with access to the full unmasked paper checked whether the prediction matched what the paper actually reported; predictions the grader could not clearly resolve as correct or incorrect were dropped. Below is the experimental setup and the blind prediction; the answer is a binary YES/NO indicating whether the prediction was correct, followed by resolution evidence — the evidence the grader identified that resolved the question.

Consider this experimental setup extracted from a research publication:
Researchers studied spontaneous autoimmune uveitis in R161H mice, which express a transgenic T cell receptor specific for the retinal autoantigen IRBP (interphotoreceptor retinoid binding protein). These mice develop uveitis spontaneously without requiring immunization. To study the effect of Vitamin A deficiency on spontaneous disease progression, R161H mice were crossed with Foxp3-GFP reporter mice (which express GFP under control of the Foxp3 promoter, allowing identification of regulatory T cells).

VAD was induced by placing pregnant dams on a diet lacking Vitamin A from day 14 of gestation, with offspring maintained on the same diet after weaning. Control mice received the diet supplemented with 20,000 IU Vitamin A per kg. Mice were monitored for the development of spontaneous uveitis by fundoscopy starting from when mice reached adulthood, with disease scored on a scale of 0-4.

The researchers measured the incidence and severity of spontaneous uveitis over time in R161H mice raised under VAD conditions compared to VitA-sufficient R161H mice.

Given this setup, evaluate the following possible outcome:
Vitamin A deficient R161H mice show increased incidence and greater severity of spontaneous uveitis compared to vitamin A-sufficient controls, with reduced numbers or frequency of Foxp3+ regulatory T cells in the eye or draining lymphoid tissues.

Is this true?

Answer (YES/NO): NO